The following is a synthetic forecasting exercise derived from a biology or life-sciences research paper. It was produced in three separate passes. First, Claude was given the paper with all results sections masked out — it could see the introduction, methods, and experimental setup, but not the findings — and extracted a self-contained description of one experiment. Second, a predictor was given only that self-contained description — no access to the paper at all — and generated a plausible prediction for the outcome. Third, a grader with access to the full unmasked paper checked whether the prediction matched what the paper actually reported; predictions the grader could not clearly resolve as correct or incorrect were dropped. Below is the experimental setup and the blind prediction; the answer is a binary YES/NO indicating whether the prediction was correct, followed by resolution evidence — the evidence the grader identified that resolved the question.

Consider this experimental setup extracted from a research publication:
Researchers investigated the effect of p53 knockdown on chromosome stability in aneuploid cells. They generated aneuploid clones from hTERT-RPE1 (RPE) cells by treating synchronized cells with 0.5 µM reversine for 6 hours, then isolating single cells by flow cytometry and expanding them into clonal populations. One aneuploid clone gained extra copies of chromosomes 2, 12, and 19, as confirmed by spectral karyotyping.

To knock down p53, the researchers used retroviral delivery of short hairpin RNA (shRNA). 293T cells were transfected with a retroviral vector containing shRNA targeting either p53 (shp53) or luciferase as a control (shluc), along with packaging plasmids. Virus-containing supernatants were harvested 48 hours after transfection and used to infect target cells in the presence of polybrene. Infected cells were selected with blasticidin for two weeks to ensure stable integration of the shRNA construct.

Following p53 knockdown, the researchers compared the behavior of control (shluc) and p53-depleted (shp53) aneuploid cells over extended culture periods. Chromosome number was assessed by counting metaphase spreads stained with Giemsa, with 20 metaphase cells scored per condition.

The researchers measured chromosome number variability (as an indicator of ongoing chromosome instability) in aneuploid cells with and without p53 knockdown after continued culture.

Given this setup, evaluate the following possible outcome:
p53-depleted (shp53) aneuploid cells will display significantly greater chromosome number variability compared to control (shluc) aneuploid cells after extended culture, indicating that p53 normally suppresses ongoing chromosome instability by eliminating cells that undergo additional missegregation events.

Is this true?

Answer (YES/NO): YES